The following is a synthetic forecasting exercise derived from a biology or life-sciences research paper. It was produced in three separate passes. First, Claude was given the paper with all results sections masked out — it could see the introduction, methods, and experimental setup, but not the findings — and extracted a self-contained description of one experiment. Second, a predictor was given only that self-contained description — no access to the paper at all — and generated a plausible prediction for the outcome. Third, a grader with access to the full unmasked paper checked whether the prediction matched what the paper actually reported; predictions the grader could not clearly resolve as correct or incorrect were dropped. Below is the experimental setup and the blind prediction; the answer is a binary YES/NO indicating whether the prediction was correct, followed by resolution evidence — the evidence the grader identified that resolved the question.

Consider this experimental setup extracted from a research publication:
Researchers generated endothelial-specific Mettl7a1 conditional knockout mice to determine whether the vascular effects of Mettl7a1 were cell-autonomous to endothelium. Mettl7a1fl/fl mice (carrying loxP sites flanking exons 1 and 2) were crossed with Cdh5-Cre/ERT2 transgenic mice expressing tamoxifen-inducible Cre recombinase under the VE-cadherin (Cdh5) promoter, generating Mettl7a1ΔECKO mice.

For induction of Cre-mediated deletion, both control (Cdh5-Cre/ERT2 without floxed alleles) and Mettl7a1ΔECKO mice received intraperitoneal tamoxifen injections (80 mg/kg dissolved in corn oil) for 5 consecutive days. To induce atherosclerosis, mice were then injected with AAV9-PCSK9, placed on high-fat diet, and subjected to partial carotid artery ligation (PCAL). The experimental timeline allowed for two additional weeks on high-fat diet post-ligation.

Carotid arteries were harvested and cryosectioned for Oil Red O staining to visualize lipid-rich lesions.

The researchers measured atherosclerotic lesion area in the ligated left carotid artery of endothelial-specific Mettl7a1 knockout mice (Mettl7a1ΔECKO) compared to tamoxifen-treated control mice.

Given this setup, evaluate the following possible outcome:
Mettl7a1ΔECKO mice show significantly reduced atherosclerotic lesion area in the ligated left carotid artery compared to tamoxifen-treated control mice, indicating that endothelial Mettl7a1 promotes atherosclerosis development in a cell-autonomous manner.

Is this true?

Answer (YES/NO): NO